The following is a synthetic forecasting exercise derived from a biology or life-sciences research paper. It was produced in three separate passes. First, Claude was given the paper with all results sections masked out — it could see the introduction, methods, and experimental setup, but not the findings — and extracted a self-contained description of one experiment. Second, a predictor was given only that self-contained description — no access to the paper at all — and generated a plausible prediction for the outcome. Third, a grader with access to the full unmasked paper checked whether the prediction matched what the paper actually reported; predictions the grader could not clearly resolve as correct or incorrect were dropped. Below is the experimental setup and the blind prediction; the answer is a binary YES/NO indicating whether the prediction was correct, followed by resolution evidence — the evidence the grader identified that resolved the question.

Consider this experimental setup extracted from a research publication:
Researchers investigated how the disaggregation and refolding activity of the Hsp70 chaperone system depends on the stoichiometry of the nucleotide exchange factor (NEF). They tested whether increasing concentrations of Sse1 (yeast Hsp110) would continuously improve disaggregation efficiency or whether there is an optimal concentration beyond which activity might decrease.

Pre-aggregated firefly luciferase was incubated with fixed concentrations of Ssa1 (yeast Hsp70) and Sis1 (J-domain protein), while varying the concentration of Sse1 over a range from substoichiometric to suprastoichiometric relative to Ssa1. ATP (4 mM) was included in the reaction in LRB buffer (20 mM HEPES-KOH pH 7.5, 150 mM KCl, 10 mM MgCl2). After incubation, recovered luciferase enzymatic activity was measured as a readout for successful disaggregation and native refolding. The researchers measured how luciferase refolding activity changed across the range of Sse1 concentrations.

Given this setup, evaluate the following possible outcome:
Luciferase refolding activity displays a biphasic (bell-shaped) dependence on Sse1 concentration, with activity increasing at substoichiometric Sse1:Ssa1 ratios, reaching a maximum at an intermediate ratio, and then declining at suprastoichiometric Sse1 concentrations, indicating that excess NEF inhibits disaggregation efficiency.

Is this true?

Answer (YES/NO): YES